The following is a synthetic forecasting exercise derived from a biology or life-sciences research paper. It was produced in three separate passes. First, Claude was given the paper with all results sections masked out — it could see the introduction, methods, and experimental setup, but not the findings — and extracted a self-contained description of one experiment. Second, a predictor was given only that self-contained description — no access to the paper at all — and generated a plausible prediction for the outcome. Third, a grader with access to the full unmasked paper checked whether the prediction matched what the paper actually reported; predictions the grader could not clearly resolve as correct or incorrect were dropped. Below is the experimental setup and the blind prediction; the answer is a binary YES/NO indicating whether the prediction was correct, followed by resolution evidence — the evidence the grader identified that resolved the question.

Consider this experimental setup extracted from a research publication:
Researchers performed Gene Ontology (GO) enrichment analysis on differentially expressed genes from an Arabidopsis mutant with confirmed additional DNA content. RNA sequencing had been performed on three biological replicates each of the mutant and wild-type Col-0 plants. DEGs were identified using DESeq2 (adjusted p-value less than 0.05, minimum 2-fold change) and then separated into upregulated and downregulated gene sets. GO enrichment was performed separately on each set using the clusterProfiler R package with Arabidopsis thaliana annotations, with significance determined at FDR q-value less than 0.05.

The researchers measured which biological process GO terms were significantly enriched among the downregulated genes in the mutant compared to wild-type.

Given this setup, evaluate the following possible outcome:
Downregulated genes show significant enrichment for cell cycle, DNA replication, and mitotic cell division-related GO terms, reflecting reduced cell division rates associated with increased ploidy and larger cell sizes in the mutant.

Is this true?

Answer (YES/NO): NO